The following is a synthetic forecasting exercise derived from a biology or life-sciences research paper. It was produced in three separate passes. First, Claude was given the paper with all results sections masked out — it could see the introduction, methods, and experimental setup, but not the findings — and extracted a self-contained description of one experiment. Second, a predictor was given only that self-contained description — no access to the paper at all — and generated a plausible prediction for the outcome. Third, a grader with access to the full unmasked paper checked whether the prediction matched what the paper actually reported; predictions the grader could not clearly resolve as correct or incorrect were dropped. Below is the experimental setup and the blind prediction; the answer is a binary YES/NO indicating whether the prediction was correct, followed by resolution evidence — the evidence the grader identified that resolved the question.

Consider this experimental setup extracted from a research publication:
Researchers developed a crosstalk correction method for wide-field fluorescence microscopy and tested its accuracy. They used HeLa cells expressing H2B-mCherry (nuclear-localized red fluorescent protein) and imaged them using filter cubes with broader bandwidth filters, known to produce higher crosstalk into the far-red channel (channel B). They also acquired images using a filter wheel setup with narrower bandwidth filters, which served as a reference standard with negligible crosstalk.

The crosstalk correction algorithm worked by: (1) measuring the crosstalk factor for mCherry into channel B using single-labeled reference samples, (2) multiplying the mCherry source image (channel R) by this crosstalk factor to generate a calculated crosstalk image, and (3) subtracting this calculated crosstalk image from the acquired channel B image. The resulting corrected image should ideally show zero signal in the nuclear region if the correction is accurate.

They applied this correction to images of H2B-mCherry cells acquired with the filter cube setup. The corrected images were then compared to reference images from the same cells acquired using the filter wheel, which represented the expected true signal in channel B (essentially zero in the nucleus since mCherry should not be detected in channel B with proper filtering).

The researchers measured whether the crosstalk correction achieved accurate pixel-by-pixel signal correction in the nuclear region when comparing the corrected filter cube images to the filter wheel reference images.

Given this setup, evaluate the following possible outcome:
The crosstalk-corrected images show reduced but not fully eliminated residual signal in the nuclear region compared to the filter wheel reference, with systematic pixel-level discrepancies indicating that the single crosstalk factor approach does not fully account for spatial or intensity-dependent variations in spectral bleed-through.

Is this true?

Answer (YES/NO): NO